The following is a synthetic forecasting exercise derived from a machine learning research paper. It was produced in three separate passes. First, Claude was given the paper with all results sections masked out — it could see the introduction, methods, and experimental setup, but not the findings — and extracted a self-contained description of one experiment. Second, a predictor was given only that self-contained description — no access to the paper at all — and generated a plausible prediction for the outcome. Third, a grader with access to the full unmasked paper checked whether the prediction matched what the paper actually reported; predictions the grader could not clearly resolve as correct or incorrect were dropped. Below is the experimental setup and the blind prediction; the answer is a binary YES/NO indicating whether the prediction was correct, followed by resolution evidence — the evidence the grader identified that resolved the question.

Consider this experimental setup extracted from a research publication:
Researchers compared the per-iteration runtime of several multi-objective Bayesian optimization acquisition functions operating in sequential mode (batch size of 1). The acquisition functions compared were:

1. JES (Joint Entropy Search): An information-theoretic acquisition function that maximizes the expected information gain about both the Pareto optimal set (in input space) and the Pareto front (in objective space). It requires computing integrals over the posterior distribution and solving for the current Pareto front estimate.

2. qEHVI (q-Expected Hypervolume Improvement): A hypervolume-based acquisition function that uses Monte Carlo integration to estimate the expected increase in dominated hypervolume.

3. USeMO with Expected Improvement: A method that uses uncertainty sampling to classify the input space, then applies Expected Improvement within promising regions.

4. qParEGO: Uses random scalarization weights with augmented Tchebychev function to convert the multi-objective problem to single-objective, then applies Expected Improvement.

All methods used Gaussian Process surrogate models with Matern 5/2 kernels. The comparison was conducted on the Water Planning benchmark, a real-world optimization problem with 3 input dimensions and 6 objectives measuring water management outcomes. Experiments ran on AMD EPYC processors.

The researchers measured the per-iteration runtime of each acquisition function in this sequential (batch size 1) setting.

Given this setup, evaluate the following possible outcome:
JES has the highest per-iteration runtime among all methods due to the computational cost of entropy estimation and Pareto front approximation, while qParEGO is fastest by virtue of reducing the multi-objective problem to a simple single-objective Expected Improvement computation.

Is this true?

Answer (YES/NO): YES